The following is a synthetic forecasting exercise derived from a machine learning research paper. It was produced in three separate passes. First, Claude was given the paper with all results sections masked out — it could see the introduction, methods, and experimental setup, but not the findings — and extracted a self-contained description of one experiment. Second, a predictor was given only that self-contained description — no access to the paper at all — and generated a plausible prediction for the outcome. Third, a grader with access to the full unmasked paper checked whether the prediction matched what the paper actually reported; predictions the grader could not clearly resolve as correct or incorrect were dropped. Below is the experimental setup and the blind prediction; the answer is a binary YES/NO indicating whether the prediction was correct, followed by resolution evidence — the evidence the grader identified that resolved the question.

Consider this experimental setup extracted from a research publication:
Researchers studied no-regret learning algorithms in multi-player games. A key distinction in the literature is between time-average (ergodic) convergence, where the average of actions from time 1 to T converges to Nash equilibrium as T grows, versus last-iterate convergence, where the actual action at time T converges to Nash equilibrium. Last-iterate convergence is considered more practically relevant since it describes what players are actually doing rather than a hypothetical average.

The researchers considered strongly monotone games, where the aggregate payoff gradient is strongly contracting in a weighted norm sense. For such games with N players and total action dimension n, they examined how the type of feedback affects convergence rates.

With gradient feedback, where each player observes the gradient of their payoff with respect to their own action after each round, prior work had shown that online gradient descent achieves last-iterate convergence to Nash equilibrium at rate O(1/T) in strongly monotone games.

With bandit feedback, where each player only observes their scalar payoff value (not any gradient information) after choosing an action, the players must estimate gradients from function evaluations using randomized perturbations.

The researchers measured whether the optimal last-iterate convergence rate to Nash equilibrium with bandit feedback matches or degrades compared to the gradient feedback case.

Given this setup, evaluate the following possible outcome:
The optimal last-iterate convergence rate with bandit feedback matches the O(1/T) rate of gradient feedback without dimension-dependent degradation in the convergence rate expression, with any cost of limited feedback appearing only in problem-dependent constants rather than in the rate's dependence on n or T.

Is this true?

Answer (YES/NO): NO